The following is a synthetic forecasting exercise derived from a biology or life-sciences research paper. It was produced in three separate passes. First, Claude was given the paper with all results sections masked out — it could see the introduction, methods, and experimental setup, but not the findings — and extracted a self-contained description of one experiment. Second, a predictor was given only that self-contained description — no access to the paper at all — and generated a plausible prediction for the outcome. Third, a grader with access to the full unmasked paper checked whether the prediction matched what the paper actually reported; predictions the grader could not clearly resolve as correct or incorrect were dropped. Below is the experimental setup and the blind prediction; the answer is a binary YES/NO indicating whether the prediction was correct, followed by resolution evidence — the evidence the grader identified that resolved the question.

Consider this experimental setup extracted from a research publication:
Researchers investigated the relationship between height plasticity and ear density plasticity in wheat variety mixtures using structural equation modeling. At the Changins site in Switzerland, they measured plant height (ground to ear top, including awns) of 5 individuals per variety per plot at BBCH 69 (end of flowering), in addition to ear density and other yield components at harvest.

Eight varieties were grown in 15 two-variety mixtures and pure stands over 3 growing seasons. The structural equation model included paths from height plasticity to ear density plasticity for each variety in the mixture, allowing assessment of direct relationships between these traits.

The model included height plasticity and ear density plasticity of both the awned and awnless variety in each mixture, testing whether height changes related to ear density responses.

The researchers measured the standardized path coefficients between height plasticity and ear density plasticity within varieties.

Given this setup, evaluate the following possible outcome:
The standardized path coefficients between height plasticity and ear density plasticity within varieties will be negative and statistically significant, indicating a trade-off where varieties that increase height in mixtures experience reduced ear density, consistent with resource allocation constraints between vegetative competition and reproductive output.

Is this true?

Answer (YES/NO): NO